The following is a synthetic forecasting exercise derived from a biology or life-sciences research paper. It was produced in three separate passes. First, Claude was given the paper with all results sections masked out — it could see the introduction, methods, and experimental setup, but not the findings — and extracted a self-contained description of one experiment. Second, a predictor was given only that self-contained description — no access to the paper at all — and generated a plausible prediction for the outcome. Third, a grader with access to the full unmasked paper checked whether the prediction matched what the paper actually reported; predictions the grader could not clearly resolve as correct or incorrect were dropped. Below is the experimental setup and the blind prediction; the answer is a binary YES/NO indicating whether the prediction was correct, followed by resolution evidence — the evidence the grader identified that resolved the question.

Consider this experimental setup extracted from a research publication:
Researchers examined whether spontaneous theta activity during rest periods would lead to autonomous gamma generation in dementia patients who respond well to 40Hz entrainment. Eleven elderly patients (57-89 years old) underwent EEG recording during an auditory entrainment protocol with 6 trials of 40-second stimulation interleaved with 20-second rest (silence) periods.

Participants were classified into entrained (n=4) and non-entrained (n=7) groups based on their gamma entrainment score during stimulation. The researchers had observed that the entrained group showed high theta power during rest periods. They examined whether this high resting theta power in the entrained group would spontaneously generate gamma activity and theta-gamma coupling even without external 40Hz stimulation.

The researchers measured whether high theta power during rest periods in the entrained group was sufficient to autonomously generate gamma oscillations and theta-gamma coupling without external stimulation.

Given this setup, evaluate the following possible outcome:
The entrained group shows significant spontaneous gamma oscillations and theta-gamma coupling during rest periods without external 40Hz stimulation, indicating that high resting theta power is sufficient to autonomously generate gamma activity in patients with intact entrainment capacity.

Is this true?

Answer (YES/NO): NO